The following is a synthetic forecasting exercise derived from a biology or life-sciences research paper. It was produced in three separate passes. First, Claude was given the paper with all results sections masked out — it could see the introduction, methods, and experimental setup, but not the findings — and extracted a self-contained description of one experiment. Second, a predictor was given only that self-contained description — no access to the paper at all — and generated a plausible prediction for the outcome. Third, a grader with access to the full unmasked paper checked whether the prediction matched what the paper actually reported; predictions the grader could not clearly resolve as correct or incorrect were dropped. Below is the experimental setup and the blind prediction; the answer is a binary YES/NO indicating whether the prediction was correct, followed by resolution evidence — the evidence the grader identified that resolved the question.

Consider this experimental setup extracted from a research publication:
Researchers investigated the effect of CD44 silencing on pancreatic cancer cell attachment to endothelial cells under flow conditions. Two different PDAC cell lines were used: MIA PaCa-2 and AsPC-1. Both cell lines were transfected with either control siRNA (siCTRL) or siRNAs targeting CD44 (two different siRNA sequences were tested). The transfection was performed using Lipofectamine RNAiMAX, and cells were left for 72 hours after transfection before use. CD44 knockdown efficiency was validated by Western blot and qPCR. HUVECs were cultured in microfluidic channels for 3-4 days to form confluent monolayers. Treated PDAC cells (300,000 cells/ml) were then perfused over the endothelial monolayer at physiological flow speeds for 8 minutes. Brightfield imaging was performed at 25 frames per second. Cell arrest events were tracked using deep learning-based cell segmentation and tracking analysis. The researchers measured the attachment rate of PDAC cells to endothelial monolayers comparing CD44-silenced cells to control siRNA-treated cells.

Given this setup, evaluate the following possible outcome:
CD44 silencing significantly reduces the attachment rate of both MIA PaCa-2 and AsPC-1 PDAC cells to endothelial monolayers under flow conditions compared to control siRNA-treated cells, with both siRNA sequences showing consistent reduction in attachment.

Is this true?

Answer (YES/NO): YES